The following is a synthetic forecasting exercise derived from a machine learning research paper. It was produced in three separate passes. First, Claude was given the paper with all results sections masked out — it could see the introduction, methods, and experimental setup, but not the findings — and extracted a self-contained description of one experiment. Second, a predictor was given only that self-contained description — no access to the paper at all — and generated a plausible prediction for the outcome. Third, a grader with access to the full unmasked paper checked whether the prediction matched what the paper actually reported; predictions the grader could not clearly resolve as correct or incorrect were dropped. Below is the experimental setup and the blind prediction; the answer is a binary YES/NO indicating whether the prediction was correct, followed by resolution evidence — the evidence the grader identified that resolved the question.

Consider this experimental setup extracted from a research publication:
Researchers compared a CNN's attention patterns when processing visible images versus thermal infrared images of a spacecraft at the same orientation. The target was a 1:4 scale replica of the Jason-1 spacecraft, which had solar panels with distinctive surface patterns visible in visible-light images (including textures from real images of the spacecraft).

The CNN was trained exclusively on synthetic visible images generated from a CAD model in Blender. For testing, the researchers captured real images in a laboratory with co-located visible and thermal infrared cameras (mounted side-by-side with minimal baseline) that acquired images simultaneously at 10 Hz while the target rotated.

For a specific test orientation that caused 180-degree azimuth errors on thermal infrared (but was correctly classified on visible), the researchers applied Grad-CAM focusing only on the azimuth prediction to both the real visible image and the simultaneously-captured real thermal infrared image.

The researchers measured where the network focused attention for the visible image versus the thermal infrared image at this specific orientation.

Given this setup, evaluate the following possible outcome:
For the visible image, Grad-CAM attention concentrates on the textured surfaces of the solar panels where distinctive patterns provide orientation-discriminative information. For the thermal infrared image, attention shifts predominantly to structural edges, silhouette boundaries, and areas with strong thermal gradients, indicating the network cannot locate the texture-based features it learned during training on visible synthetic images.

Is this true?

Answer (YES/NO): NO